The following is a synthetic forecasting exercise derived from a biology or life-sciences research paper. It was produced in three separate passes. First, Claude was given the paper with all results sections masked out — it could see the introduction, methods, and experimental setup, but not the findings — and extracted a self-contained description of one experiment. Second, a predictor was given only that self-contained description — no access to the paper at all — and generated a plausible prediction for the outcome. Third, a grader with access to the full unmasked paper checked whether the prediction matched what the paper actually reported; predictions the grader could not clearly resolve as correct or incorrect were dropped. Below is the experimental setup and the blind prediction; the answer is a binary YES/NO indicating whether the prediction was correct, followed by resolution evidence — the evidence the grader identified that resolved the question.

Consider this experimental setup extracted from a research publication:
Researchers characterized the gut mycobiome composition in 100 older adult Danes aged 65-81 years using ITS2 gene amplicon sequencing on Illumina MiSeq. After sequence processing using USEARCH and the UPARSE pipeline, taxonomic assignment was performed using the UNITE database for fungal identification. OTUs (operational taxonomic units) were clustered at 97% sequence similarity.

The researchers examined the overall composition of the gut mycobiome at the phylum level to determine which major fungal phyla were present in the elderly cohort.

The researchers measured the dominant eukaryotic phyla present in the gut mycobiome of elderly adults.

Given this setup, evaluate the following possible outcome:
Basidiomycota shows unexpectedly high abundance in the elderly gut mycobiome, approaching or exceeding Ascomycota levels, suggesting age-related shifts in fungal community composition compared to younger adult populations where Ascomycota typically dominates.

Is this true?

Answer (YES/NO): NO